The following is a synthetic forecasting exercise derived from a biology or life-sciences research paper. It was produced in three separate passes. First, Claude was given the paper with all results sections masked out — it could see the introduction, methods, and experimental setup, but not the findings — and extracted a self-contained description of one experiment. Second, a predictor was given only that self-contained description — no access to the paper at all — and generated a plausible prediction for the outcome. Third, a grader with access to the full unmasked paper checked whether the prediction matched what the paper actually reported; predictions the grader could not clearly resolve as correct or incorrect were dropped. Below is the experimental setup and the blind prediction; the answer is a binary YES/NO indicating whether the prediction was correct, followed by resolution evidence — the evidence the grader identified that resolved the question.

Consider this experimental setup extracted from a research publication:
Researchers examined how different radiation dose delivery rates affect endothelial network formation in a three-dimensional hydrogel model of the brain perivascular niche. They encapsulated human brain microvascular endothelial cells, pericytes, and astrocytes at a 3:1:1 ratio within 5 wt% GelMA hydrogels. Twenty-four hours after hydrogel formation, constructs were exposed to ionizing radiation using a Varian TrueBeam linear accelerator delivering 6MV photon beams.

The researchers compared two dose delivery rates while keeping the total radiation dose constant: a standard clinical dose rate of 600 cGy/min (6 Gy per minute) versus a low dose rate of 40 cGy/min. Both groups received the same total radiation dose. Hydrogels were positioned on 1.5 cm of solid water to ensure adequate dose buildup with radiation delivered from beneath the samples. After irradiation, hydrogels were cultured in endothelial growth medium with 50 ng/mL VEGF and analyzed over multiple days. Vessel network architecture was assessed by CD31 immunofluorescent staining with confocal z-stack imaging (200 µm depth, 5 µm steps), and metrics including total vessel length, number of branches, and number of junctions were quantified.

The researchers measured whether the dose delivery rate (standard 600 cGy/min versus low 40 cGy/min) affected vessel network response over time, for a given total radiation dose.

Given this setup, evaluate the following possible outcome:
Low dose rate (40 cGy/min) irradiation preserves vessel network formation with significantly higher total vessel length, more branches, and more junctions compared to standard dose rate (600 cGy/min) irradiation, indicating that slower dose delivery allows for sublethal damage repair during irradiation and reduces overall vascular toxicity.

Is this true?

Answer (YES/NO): NO